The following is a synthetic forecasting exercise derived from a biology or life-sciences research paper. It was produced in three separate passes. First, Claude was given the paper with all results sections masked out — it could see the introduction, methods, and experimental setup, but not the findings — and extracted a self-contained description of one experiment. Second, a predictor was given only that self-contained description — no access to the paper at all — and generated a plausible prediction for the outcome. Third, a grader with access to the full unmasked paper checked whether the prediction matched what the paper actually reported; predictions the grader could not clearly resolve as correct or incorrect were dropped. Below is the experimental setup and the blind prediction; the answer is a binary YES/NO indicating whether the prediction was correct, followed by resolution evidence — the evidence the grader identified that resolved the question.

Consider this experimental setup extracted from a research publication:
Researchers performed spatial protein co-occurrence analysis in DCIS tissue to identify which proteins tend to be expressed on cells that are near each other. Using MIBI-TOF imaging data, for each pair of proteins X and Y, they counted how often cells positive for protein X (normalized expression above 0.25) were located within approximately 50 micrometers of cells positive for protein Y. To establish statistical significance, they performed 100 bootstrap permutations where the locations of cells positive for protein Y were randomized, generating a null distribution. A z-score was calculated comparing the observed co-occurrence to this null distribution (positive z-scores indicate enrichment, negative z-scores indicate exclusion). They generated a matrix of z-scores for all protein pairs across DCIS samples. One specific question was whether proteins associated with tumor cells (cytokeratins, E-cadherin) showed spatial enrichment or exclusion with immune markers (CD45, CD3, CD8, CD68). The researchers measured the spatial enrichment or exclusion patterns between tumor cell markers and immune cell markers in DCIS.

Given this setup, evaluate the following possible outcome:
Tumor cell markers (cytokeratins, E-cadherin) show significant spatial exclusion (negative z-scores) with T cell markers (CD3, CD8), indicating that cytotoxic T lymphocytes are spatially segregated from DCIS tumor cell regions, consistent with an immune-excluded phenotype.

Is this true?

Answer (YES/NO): YES